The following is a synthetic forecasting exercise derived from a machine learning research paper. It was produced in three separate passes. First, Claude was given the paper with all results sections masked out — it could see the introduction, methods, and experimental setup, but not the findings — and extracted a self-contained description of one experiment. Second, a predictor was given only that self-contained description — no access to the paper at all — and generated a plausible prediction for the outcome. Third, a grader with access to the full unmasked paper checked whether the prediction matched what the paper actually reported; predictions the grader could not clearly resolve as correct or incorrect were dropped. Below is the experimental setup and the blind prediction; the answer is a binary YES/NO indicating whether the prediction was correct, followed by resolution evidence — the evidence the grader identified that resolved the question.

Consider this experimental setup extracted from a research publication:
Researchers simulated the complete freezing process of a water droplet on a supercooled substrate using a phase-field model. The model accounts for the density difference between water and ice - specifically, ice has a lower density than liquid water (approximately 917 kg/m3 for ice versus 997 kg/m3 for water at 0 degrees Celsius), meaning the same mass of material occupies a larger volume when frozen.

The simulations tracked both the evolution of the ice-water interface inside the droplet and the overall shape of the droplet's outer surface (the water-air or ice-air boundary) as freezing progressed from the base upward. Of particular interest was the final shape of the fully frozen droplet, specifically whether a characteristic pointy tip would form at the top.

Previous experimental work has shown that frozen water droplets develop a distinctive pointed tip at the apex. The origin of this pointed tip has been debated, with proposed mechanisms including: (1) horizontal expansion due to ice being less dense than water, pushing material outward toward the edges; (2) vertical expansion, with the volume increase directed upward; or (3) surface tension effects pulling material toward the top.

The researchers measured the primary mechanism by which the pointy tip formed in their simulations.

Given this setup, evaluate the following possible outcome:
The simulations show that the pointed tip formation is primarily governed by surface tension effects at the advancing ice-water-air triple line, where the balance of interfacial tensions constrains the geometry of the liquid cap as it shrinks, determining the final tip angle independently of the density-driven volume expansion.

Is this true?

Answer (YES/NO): NO